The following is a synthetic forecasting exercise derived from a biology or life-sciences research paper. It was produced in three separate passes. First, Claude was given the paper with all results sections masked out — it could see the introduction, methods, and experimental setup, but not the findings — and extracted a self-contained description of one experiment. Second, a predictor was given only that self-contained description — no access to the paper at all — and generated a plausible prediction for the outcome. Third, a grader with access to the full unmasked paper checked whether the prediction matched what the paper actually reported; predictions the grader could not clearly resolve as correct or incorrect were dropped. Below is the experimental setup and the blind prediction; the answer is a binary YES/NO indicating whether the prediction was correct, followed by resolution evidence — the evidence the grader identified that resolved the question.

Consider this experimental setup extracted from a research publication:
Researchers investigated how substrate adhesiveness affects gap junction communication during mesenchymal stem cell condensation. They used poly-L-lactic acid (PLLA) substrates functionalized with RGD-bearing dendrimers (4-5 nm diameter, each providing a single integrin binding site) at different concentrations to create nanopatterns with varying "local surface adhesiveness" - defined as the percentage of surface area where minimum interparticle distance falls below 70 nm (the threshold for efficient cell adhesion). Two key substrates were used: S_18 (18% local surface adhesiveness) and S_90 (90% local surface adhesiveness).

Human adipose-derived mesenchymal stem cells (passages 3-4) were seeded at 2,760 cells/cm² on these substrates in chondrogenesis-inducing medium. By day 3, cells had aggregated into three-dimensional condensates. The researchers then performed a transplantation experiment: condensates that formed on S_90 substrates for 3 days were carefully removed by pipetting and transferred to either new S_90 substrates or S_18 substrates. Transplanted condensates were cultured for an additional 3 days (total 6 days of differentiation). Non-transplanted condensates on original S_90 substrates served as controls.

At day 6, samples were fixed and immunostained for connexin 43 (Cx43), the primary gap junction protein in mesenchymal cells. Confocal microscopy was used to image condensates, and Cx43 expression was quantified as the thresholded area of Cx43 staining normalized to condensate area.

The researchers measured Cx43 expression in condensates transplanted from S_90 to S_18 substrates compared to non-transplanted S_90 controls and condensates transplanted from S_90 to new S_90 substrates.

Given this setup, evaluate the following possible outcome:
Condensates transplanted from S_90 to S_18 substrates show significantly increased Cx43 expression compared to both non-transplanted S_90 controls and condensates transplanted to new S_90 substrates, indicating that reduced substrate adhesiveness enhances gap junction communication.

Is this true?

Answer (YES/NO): NO